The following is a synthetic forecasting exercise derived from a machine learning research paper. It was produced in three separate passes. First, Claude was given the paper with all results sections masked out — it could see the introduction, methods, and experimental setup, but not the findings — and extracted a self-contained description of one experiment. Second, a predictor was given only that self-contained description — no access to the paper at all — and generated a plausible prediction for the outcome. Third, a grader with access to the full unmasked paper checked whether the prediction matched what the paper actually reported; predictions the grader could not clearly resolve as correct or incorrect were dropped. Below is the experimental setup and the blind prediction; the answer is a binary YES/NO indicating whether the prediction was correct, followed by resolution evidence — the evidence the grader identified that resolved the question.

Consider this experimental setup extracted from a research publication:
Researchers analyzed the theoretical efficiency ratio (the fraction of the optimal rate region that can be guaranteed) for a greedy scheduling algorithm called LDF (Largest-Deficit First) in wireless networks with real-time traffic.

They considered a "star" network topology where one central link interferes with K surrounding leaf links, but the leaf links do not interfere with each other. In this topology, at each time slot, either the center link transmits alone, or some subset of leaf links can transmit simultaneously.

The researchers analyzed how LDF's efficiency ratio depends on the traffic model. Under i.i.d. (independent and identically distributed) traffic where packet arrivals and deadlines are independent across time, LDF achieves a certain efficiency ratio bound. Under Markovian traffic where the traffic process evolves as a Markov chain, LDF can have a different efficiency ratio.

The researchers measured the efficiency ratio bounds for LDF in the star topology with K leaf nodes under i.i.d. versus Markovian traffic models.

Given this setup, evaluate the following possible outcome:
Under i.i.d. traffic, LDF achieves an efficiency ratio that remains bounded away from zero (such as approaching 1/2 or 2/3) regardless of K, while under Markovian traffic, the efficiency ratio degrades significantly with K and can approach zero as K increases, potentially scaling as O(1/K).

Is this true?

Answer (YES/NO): NO